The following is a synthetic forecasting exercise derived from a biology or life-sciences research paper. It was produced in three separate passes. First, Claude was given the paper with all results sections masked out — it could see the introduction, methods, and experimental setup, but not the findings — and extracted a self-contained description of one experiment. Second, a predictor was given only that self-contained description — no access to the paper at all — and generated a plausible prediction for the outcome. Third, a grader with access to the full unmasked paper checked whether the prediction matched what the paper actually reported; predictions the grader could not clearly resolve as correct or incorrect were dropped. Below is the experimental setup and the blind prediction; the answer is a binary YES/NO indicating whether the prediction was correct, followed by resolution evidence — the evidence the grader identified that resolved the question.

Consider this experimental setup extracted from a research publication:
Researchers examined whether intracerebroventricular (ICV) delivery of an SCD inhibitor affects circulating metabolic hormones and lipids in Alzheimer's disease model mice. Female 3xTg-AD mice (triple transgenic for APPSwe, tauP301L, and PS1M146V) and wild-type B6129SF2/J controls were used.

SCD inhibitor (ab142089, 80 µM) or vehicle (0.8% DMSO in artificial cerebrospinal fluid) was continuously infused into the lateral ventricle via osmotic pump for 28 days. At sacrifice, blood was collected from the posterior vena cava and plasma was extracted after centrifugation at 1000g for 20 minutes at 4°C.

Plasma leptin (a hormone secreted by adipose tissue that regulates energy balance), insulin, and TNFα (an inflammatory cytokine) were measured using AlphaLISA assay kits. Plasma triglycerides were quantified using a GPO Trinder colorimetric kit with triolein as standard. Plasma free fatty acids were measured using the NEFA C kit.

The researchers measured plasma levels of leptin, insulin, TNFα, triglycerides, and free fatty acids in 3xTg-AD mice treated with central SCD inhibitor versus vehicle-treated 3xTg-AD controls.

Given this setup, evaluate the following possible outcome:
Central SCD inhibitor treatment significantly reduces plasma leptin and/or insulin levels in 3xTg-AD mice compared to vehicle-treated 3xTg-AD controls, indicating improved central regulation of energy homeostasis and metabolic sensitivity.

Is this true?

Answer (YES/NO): NO